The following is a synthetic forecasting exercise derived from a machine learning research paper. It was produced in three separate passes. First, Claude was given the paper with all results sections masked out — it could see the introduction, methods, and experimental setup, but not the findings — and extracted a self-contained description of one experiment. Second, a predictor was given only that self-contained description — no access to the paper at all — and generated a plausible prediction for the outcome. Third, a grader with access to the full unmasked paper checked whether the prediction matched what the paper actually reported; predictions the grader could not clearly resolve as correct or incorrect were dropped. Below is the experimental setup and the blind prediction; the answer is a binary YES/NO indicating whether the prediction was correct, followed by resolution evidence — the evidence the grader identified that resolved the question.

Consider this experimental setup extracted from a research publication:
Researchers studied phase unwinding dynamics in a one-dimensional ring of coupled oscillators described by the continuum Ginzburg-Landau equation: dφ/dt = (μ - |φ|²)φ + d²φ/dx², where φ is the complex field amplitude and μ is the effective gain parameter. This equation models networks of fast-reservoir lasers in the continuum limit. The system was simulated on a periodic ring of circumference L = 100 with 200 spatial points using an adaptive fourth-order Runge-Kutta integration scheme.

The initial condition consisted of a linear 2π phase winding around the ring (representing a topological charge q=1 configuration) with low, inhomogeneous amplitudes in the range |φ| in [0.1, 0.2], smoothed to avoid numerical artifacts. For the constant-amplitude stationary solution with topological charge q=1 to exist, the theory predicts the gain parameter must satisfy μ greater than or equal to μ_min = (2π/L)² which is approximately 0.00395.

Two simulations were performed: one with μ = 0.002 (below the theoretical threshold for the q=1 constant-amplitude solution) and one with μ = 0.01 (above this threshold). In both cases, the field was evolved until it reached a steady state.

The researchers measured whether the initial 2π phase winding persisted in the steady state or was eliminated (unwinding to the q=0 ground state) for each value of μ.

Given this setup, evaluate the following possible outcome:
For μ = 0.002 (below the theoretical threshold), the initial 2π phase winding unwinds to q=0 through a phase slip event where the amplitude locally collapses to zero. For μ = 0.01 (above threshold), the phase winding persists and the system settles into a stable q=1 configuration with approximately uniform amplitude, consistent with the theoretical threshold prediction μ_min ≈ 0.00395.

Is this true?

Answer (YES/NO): YES